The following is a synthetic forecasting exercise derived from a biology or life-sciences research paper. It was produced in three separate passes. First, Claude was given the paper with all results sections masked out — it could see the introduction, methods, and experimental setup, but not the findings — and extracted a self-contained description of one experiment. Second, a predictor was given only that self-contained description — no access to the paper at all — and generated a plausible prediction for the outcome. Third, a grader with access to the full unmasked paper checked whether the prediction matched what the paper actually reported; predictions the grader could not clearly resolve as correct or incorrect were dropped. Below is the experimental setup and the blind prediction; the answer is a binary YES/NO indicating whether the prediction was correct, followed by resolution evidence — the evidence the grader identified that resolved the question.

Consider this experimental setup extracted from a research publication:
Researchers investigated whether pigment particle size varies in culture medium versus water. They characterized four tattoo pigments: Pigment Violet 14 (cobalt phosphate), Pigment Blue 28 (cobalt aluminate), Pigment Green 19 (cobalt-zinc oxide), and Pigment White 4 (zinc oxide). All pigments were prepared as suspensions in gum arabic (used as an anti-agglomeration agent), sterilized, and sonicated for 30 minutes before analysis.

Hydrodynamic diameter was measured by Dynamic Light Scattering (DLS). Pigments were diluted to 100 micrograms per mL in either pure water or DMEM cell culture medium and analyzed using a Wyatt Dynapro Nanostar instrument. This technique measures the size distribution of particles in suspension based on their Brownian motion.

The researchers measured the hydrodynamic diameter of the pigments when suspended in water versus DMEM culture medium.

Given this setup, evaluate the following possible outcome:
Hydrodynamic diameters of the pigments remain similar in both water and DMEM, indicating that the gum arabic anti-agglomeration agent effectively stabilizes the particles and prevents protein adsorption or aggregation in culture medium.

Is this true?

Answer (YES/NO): YES